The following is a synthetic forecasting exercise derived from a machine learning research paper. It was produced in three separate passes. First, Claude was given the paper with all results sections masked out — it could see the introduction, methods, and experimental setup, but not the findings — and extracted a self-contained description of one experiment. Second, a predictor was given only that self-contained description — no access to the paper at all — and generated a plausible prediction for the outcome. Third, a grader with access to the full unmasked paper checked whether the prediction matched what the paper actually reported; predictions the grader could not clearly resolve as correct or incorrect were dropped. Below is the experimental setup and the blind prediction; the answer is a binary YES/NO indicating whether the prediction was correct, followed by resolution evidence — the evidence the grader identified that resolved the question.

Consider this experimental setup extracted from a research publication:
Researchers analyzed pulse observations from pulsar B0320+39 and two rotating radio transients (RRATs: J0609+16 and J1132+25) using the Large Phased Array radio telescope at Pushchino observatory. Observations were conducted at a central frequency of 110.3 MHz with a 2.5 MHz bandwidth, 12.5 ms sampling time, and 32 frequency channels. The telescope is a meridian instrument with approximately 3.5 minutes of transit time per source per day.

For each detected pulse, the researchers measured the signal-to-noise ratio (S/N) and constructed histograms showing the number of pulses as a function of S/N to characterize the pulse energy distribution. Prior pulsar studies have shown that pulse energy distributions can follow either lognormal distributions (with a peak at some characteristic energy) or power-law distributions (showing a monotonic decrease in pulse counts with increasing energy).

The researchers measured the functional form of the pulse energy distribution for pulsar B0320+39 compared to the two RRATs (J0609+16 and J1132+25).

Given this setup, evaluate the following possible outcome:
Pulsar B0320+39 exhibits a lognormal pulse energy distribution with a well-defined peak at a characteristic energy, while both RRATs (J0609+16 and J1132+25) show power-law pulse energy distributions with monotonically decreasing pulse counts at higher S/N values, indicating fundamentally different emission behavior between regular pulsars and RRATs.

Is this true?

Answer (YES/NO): NO